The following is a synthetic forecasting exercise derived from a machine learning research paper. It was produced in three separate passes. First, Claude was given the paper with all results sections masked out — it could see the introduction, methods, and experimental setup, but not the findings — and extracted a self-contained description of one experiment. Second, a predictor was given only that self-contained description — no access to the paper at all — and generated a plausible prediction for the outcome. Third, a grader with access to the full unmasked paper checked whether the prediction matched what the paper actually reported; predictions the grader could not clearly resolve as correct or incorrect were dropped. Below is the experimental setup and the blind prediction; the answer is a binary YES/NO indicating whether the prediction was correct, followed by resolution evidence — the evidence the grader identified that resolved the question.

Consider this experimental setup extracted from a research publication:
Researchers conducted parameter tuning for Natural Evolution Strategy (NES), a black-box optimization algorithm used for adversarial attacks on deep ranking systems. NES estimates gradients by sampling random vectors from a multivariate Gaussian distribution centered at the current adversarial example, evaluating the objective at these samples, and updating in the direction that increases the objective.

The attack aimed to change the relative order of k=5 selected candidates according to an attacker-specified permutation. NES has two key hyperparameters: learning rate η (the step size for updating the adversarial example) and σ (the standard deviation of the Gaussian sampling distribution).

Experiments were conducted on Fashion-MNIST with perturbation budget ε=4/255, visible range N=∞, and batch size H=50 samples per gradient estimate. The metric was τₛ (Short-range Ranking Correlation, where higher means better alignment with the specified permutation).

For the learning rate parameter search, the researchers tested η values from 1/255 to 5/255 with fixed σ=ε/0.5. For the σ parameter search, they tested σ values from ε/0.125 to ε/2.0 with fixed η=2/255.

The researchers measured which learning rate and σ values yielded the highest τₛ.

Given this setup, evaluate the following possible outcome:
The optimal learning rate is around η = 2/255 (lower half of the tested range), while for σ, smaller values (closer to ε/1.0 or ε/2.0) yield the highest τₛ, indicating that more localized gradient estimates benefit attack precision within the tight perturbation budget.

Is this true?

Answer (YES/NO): NO